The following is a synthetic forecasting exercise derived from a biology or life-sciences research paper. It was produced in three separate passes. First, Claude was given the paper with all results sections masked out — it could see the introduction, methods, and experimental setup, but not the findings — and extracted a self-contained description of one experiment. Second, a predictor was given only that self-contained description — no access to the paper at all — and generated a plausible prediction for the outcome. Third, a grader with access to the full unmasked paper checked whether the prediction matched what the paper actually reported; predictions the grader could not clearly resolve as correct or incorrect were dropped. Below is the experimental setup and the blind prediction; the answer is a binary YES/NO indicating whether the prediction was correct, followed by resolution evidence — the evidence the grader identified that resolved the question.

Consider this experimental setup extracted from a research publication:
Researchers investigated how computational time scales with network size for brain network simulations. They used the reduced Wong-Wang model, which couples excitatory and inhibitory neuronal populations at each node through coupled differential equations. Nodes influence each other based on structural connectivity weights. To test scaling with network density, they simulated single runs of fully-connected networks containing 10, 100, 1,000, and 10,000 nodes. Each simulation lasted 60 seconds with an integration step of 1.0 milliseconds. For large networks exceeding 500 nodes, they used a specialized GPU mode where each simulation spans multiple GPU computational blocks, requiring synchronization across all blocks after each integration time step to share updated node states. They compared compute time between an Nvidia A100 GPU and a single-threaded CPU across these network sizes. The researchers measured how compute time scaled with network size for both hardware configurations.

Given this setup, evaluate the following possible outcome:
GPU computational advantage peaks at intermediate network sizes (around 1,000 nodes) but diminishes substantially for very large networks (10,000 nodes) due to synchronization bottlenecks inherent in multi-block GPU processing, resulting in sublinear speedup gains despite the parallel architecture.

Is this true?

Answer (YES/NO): NO